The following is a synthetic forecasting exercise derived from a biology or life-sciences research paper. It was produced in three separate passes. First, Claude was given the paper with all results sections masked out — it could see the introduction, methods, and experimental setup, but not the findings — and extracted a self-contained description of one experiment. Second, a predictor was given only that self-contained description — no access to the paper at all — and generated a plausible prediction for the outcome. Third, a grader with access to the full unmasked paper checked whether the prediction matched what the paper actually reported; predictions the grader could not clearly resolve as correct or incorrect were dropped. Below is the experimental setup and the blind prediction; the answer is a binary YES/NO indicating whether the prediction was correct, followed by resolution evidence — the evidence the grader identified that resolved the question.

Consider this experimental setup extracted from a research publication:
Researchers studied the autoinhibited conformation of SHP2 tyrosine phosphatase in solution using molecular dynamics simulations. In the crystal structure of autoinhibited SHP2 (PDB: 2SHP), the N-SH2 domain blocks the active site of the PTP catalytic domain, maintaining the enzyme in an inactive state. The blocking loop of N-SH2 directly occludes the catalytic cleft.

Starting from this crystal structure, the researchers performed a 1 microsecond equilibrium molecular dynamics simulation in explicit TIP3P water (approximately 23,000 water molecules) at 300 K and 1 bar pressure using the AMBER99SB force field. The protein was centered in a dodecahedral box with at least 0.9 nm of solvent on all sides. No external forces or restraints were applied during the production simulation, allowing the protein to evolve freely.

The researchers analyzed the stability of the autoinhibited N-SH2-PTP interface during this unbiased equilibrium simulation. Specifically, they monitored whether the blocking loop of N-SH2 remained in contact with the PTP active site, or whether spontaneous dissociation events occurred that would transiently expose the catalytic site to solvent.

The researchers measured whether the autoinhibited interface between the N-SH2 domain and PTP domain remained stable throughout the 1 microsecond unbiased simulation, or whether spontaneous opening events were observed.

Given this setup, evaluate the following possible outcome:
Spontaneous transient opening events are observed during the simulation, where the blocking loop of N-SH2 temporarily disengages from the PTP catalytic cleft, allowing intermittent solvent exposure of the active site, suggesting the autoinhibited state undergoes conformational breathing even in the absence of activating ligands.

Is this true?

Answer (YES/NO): NO